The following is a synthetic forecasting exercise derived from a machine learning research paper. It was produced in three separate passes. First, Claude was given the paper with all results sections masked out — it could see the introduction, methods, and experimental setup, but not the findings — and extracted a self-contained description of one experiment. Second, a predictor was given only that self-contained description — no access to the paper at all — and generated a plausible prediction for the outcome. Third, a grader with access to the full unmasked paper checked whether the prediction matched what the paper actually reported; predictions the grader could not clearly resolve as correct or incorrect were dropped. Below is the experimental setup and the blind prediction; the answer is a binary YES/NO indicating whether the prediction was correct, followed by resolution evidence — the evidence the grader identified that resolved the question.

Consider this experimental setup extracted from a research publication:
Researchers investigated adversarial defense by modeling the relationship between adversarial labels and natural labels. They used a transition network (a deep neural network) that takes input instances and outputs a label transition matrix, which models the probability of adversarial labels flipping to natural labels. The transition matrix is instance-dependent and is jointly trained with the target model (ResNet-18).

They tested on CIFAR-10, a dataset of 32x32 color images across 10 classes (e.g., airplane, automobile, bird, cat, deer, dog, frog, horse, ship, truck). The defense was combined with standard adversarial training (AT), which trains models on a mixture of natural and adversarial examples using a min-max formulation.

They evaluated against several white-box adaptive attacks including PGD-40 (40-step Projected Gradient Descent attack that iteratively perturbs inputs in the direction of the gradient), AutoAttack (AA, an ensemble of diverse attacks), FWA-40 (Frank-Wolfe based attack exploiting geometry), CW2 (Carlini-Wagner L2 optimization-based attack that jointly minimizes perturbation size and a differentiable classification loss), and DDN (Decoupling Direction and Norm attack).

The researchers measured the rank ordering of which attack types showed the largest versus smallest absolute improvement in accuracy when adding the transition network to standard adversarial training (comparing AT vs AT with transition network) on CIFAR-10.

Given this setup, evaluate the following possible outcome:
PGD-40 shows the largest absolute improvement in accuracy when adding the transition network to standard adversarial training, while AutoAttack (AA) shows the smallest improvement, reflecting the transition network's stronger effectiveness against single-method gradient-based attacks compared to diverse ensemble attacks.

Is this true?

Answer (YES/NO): NO